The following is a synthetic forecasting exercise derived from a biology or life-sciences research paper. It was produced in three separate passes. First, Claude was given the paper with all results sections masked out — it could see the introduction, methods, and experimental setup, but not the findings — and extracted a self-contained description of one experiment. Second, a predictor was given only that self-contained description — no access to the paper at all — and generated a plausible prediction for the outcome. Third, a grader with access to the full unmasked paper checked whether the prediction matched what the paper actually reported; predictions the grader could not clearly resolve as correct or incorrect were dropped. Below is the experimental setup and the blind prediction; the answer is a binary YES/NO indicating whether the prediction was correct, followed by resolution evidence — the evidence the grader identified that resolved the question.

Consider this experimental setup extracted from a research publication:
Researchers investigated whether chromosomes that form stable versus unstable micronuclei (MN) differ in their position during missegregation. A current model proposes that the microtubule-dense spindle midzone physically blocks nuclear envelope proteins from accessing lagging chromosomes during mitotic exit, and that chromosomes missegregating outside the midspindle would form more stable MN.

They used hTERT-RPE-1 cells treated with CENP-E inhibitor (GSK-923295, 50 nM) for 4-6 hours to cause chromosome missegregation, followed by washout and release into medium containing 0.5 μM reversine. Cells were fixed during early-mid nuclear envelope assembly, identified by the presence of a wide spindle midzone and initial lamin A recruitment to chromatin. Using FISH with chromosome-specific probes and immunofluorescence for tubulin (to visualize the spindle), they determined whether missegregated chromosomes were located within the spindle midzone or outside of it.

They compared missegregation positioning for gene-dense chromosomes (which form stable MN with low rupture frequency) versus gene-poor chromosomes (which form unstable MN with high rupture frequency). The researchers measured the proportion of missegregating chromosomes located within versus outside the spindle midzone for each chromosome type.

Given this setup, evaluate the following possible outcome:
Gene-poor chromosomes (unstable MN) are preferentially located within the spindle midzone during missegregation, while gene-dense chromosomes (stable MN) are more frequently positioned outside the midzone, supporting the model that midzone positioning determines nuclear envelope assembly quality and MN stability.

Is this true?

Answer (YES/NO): NO